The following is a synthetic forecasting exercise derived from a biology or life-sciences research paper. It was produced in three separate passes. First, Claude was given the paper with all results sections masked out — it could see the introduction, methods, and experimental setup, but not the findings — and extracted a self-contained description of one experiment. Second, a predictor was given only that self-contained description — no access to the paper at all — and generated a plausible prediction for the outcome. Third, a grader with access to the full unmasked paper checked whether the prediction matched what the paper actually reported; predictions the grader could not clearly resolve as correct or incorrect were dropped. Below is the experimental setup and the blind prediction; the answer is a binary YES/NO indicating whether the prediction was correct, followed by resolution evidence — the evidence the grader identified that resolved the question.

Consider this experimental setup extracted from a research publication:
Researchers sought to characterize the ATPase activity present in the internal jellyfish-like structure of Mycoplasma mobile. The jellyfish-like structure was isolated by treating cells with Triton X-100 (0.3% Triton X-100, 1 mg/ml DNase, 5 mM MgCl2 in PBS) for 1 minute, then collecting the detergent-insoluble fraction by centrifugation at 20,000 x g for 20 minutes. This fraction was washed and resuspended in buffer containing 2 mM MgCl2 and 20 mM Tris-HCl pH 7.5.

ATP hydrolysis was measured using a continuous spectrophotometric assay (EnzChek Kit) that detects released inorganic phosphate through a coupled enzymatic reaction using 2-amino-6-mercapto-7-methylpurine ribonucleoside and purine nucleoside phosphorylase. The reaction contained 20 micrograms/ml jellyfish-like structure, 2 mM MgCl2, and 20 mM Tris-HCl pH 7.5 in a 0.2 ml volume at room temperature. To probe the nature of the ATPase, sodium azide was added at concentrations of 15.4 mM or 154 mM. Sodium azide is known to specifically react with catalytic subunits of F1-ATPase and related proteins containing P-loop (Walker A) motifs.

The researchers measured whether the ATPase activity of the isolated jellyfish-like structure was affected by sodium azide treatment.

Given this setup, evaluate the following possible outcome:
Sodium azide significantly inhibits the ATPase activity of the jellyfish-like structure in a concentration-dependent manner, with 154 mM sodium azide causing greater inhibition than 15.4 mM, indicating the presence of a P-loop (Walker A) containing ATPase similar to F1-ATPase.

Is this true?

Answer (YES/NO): YES